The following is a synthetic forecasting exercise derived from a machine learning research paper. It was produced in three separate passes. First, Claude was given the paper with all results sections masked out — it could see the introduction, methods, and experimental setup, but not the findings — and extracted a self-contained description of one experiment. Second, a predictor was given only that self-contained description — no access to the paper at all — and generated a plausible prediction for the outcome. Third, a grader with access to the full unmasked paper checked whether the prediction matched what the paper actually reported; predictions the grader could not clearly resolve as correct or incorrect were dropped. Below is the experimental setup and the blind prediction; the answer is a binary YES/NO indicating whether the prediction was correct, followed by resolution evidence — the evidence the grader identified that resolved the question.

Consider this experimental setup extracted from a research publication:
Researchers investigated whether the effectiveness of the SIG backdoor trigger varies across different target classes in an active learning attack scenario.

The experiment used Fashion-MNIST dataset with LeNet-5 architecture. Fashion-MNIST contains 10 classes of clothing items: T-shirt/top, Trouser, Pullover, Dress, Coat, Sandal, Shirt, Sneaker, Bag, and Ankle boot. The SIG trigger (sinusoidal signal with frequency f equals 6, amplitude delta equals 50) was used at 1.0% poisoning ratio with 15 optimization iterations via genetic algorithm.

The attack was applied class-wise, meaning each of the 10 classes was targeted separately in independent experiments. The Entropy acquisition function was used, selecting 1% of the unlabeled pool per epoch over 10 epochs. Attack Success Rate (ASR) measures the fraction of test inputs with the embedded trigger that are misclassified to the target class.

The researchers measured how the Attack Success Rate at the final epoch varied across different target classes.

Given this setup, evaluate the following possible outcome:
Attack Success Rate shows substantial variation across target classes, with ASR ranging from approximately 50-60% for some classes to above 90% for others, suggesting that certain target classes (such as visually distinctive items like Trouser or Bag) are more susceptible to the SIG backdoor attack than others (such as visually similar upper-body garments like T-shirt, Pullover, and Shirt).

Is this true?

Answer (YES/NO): NO